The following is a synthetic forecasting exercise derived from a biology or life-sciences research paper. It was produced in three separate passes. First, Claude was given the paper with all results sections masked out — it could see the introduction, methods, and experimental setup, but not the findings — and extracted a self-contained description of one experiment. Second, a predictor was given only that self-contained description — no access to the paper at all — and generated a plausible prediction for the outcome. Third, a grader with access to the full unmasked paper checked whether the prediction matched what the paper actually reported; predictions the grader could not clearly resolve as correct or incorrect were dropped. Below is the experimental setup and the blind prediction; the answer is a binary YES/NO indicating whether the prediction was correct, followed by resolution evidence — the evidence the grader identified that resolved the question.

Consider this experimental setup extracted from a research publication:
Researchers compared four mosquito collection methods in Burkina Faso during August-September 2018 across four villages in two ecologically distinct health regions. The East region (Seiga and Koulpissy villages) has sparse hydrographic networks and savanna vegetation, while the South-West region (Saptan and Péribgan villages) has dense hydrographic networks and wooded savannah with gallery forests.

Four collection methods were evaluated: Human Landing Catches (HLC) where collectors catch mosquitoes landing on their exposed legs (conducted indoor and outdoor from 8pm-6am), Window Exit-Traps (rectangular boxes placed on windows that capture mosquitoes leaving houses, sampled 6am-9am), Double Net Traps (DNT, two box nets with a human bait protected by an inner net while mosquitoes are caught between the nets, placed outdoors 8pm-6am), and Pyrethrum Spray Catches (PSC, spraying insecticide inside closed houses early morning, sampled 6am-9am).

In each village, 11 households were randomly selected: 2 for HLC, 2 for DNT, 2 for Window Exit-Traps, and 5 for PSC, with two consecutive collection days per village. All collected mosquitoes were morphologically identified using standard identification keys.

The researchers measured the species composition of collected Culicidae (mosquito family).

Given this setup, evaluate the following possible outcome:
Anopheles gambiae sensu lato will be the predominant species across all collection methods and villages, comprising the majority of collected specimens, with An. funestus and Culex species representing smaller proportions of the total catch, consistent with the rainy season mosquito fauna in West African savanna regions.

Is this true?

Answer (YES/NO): NO